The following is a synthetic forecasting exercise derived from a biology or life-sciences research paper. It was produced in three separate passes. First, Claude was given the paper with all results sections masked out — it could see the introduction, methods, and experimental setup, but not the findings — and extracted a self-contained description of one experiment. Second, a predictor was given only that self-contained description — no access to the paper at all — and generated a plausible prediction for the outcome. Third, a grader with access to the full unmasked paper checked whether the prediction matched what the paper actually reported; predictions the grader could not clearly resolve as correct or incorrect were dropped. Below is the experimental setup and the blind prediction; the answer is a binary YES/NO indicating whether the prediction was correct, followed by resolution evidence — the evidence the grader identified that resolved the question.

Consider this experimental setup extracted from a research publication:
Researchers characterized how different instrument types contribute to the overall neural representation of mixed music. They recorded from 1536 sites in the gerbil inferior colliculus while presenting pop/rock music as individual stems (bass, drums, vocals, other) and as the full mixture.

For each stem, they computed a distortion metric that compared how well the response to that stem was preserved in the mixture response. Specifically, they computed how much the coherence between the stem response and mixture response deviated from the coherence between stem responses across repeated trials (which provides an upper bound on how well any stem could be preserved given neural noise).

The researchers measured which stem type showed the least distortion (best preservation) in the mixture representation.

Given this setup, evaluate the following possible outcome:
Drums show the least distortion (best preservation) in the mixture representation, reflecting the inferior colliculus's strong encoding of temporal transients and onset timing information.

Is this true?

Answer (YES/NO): NO